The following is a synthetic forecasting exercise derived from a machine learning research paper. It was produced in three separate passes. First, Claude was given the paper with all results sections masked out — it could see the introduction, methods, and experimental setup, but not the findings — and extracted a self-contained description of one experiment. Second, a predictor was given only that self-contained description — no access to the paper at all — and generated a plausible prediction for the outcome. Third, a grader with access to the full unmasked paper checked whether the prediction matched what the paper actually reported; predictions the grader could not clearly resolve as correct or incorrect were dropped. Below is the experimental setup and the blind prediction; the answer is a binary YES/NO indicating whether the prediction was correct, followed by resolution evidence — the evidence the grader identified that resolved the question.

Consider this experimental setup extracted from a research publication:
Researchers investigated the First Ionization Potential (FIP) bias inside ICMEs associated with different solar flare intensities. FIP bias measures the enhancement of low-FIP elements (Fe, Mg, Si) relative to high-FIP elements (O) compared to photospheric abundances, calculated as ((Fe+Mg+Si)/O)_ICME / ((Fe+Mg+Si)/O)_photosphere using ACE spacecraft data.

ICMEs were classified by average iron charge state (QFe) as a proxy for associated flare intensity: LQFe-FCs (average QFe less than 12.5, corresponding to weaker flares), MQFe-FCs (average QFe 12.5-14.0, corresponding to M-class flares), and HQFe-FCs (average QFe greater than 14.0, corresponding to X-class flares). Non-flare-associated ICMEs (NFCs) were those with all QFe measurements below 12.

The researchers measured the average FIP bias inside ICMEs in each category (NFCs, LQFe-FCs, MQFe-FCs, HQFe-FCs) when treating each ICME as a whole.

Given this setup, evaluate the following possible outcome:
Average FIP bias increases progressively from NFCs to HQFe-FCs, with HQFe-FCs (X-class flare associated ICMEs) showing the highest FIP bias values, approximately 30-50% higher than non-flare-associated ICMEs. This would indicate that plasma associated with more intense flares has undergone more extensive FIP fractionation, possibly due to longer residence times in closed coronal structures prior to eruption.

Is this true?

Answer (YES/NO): NO